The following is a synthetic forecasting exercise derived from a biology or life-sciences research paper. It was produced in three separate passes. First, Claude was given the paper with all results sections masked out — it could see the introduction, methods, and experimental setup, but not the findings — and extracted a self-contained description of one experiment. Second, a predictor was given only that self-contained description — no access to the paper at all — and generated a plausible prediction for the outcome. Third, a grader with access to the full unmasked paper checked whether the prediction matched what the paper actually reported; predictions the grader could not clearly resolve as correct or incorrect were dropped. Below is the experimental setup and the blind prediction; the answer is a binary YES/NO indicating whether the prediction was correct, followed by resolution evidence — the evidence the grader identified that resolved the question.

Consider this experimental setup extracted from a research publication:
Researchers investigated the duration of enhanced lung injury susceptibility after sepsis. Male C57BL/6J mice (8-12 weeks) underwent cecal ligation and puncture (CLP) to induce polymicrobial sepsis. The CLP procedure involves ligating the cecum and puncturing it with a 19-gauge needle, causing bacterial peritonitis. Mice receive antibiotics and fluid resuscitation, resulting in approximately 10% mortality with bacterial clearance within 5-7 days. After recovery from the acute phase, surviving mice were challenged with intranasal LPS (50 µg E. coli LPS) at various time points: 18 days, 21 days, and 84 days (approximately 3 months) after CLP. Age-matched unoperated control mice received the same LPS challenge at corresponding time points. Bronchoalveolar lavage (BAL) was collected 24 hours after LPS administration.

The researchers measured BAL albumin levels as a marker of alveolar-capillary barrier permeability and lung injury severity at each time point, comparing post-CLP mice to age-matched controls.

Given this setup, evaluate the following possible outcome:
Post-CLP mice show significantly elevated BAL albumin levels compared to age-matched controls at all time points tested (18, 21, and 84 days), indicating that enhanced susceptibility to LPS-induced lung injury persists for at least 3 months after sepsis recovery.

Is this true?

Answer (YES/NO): YES